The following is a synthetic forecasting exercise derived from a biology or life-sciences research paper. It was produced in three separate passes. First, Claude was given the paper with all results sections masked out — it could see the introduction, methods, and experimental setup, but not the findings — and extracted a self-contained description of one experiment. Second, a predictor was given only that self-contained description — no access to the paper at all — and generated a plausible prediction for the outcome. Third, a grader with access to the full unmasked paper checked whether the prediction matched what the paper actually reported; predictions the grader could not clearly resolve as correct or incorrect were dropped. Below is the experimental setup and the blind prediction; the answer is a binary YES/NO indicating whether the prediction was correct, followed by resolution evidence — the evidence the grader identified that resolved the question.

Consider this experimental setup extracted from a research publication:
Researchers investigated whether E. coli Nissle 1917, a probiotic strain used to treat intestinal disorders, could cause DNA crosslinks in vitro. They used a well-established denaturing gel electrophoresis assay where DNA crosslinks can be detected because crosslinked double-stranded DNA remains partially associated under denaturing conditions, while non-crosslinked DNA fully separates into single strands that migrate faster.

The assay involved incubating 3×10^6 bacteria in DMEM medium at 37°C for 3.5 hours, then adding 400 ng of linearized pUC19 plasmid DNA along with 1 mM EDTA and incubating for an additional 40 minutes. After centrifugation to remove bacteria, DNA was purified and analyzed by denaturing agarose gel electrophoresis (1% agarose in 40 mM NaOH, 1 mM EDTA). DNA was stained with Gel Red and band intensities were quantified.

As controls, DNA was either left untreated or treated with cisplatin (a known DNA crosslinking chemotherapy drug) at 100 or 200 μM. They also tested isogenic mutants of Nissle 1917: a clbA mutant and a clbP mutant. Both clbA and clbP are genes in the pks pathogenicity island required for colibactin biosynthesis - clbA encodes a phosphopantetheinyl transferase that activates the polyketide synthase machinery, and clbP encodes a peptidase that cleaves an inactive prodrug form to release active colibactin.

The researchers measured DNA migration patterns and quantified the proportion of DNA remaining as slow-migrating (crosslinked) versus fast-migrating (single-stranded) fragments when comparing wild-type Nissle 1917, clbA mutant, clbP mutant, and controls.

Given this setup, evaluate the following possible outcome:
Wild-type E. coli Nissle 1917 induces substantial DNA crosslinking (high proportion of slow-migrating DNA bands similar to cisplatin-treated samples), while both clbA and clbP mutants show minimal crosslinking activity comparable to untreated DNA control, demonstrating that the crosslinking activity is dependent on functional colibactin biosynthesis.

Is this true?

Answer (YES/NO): YES